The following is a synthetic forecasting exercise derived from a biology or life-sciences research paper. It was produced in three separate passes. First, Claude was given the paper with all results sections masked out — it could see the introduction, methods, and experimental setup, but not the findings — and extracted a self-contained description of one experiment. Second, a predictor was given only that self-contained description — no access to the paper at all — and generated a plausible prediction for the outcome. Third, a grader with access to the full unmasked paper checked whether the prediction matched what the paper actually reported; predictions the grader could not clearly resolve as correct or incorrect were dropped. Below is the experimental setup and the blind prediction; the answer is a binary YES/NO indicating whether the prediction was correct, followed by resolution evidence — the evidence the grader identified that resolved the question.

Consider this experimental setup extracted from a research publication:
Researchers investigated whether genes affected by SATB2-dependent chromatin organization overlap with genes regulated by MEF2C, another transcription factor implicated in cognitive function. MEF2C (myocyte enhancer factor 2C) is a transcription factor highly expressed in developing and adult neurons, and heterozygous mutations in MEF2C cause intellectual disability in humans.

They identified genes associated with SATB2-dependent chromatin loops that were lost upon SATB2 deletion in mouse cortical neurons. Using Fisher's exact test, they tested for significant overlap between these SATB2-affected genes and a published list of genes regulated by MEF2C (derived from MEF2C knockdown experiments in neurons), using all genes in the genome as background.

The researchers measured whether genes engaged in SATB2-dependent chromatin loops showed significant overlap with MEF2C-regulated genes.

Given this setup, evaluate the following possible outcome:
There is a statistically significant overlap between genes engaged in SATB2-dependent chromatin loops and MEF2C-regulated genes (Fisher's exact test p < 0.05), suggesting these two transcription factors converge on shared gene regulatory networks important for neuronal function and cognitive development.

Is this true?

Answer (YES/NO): YES